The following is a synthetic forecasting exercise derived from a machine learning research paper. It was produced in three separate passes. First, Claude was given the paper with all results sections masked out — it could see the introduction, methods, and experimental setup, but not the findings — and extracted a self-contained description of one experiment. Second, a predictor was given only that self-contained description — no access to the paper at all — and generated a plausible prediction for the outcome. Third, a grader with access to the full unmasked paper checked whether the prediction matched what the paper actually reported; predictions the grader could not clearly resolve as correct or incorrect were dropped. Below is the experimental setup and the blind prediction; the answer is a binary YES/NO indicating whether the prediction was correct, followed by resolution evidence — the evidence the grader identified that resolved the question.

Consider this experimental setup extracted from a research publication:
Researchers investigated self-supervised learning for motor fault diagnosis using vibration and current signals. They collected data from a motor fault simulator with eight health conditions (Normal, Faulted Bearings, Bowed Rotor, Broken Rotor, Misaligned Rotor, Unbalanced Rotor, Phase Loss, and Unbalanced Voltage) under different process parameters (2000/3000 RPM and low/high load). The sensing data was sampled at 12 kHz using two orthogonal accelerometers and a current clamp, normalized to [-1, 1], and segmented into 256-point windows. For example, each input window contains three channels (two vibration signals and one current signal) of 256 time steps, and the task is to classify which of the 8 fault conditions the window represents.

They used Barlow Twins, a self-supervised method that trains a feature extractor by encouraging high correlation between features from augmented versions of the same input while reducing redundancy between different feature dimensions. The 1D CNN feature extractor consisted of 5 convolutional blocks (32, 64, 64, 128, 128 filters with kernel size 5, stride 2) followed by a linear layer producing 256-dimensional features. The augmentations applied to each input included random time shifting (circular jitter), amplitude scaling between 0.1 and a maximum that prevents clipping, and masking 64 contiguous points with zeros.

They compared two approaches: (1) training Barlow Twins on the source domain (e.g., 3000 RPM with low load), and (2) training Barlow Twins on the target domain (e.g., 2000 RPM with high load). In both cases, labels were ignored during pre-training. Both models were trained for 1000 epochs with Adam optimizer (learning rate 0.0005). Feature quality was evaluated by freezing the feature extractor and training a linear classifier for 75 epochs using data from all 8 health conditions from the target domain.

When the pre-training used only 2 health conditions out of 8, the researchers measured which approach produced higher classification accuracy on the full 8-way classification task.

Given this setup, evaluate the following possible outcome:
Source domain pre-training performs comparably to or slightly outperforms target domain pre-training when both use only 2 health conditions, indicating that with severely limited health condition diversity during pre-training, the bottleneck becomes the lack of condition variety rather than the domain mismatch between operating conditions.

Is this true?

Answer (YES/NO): YES